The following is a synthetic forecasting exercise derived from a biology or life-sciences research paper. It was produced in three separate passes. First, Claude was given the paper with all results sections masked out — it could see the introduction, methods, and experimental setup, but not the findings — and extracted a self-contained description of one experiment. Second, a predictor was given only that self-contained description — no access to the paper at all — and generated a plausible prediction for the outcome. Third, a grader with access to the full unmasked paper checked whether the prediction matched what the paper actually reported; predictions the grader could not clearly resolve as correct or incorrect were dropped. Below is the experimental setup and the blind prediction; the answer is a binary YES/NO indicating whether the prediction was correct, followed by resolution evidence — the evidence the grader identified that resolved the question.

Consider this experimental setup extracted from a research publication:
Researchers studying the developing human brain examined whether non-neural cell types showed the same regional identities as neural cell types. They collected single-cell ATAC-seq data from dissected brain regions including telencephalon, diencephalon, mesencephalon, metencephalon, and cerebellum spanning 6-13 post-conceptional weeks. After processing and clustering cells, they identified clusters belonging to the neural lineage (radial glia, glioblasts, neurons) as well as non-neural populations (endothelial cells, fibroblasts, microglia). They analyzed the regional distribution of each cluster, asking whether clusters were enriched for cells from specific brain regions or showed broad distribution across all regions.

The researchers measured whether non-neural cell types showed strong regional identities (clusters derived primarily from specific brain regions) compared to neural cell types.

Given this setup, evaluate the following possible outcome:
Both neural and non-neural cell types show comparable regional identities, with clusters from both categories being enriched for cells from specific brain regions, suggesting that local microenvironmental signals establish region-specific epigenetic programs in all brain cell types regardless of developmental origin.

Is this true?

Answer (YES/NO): NO